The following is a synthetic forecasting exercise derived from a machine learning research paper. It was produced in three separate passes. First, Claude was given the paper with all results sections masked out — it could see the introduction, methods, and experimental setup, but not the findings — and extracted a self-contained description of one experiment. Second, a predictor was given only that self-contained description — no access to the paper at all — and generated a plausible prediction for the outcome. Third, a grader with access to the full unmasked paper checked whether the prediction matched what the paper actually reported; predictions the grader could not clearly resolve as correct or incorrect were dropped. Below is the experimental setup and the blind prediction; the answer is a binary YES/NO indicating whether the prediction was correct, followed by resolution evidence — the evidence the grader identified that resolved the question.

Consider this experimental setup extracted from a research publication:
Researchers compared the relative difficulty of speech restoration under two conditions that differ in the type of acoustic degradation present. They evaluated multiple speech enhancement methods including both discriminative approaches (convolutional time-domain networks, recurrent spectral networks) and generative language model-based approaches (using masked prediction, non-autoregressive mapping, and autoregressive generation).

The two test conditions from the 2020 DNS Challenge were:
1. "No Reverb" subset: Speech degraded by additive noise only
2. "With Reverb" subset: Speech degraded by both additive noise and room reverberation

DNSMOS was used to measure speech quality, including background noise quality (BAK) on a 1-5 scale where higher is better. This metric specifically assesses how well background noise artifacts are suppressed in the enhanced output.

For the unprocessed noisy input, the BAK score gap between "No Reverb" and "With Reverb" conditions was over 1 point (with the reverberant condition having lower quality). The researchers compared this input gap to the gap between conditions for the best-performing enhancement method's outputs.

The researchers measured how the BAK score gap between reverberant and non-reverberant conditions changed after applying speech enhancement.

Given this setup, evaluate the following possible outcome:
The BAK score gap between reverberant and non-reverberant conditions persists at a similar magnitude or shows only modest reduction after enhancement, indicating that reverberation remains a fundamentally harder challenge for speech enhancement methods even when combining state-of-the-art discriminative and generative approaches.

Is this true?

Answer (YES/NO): NO